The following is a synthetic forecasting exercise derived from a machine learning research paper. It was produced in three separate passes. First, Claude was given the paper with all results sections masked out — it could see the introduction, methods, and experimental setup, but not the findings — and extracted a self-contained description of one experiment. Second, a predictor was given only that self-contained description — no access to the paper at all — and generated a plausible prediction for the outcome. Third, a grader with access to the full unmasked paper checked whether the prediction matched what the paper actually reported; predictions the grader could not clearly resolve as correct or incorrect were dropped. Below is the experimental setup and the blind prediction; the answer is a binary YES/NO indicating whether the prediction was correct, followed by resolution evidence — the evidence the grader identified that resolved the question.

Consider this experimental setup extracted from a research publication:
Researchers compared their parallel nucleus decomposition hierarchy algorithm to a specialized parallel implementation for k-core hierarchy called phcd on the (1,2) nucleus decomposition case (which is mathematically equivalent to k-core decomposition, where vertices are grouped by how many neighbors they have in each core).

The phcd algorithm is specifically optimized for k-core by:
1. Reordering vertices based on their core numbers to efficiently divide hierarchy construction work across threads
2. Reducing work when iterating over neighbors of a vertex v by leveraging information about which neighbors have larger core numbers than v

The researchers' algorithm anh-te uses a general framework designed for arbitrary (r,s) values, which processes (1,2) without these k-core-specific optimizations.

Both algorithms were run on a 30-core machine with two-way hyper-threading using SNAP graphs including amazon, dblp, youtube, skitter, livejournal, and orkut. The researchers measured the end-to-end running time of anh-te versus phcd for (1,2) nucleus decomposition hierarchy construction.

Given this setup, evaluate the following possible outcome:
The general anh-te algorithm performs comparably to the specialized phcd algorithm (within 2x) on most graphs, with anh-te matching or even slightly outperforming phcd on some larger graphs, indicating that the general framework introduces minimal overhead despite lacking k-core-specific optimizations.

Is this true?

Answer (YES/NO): NO